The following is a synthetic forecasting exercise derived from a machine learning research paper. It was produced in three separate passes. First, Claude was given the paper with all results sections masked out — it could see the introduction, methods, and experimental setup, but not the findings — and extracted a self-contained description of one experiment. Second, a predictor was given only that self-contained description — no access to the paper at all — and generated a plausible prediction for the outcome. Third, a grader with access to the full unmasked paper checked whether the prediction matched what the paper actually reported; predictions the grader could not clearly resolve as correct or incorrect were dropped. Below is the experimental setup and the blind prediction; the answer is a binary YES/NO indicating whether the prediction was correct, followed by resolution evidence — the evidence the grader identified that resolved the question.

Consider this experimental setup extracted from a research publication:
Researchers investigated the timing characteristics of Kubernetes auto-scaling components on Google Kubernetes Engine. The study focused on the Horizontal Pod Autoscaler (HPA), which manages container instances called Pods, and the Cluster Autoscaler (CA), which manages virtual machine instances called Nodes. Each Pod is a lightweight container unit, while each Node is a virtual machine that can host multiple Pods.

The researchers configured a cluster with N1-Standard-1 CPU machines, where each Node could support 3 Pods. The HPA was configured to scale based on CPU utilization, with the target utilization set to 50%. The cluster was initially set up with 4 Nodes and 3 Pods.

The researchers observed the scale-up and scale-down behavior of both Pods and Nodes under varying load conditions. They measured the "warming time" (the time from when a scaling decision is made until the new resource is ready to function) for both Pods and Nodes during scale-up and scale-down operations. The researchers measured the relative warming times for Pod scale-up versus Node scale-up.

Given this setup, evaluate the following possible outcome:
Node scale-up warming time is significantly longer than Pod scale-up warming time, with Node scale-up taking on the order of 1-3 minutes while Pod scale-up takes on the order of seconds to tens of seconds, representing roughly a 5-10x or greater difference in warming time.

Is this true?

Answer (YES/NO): NO